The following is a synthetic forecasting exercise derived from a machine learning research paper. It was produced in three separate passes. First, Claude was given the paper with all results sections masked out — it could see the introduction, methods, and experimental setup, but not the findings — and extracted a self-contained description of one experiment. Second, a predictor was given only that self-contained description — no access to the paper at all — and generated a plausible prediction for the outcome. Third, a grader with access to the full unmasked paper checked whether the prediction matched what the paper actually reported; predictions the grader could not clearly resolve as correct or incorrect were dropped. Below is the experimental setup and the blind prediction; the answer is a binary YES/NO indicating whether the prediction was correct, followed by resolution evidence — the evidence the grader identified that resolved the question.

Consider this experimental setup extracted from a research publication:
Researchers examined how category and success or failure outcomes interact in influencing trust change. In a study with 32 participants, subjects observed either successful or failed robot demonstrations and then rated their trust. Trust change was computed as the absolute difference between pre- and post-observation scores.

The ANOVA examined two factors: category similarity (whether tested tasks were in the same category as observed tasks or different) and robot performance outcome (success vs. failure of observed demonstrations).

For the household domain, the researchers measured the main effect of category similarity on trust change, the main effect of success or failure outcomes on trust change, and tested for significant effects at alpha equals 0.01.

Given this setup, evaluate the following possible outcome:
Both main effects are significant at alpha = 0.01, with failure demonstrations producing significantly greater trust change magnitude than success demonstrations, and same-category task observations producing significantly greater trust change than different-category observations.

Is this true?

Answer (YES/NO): NO